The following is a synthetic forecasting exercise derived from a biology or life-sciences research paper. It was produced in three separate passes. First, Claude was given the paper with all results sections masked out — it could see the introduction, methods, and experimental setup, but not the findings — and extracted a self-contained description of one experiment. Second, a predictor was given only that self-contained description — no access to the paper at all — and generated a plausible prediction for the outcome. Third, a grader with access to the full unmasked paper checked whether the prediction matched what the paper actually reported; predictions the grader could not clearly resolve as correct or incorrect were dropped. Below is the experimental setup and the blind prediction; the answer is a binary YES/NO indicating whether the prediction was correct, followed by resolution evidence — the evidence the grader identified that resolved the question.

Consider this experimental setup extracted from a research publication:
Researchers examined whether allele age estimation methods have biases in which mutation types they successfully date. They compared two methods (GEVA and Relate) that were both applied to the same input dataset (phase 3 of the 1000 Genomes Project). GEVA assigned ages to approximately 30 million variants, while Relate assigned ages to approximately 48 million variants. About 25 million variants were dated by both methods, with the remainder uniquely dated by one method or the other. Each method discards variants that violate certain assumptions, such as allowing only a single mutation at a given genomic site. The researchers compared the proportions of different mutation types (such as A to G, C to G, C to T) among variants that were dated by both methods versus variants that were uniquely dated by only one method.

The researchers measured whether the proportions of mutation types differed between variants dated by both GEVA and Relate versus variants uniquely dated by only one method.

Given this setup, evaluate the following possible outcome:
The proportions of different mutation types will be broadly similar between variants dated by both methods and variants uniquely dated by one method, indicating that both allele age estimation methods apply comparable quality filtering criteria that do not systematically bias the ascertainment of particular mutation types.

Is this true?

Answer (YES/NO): NO